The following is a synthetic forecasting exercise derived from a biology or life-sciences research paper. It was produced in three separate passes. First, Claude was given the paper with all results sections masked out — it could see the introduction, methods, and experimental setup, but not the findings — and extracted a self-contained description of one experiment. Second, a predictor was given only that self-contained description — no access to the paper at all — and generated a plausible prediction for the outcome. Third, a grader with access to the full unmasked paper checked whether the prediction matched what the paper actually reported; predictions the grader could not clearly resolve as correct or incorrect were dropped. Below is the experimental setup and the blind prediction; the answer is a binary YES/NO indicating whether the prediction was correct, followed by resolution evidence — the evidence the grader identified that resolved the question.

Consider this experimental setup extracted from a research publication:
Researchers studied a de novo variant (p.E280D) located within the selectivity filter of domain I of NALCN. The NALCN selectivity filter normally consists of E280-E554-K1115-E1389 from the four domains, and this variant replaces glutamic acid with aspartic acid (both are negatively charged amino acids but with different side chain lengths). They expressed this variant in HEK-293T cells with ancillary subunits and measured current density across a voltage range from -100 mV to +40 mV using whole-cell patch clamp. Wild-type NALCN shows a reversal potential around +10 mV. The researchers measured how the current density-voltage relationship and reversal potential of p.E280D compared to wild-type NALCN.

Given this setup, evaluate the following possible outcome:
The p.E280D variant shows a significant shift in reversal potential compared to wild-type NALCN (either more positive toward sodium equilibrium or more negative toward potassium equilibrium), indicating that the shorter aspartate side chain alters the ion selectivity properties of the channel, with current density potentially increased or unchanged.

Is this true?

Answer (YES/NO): YES